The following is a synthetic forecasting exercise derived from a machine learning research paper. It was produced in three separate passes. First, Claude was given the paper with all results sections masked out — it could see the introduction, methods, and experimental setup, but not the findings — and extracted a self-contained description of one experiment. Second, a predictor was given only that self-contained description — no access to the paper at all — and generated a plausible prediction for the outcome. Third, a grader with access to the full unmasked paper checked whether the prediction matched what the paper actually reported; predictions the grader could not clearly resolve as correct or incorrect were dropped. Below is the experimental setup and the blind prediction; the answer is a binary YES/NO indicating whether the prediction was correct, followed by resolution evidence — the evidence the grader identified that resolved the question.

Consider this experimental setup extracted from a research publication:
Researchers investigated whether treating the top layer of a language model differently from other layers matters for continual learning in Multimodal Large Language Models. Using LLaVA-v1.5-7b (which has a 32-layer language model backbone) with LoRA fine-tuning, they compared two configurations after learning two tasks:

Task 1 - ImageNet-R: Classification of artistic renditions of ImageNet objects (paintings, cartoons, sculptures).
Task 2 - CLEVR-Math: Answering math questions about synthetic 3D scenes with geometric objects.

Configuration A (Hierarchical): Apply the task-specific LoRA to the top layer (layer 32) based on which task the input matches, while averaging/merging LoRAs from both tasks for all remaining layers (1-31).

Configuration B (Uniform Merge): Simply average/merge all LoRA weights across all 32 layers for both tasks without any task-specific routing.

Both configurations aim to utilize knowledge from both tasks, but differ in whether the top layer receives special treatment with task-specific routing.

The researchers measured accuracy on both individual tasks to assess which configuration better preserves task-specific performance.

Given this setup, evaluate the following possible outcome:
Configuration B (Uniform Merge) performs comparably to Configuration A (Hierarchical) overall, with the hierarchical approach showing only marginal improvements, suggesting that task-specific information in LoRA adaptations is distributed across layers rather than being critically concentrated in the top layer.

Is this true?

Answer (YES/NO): NO